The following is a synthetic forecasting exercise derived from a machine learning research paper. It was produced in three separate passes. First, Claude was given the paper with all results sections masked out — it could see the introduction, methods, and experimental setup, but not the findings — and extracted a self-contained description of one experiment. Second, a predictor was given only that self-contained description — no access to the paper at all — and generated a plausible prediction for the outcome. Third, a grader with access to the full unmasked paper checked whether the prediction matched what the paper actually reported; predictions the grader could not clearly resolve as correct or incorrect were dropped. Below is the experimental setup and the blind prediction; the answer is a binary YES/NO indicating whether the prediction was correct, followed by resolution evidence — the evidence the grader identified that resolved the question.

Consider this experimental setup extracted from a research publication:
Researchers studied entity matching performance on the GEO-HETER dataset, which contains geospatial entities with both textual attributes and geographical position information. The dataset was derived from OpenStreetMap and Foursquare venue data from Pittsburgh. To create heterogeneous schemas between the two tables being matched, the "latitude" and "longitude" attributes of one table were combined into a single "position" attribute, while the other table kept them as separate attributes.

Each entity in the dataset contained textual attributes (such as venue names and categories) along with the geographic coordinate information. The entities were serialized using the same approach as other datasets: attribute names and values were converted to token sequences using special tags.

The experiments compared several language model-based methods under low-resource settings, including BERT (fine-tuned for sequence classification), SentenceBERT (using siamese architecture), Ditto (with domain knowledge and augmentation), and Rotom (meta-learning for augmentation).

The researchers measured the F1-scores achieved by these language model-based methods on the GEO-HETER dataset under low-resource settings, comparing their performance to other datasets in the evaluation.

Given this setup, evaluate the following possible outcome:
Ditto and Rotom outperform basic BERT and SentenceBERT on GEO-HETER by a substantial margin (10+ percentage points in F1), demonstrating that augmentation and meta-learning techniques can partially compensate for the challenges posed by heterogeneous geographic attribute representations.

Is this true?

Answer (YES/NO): NO